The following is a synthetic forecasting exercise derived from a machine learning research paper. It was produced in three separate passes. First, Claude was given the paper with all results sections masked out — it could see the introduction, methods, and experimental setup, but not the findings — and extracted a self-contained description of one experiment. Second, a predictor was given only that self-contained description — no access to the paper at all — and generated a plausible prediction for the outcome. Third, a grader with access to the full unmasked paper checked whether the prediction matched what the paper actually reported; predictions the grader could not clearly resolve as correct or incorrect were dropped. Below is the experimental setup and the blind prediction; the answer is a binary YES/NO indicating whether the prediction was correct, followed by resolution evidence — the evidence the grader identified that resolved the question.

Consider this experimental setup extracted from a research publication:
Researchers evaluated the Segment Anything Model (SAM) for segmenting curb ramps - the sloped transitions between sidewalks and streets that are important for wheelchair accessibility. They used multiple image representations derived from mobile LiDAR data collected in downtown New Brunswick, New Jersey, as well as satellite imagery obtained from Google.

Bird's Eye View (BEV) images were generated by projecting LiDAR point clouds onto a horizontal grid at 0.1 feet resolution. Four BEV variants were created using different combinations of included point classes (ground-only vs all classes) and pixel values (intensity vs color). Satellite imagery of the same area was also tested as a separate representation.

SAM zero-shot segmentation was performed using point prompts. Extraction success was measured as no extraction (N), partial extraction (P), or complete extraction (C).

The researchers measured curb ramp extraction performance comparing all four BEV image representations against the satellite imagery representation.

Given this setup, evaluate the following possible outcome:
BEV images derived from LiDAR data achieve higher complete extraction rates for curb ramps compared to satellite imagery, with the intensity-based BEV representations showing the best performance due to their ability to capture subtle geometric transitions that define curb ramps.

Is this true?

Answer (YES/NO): NO